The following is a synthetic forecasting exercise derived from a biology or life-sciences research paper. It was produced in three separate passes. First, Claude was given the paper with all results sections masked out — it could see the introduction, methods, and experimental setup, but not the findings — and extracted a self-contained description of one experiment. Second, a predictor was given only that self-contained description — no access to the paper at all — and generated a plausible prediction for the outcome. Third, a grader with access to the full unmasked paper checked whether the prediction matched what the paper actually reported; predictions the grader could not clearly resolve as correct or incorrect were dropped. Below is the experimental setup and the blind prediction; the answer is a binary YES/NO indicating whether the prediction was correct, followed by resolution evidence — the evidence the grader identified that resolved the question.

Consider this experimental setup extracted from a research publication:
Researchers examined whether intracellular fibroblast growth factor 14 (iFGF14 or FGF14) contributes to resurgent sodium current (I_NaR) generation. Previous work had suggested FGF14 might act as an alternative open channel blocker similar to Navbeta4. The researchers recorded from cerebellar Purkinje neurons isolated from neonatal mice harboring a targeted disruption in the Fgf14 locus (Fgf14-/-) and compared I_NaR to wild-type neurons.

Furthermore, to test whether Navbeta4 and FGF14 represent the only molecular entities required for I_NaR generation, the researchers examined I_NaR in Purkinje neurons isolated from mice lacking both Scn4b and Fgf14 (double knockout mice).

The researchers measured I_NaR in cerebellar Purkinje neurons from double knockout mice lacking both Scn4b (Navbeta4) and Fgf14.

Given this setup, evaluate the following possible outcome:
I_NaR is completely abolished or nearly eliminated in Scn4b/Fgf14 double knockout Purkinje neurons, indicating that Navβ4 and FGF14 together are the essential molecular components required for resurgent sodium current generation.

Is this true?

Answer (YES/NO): NO